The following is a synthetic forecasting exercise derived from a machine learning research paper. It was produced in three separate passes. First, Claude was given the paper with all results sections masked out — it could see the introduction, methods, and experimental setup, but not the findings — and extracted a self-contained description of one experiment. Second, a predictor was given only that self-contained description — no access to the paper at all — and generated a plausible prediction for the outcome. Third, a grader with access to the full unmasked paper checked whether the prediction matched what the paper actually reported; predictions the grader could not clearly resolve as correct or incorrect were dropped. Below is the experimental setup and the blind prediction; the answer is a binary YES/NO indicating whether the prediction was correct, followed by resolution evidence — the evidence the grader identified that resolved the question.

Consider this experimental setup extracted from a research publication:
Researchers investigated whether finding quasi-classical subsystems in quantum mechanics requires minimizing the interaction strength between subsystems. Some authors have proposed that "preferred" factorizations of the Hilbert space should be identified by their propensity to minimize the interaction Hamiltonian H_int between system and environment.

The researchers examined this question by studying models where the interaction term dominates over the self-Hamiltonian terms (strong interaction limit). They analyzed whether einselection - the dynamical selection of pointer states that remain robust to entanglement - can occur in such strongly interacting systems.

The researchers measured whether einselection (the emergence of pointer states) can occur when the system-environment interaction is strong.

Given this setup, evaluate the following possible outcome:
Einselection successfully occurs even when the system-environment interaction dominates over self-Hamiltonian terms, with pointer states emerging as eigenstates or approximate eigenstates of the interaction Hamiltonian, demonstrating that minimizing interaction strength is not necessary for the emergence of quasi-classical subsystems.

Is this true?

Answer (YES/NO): YES